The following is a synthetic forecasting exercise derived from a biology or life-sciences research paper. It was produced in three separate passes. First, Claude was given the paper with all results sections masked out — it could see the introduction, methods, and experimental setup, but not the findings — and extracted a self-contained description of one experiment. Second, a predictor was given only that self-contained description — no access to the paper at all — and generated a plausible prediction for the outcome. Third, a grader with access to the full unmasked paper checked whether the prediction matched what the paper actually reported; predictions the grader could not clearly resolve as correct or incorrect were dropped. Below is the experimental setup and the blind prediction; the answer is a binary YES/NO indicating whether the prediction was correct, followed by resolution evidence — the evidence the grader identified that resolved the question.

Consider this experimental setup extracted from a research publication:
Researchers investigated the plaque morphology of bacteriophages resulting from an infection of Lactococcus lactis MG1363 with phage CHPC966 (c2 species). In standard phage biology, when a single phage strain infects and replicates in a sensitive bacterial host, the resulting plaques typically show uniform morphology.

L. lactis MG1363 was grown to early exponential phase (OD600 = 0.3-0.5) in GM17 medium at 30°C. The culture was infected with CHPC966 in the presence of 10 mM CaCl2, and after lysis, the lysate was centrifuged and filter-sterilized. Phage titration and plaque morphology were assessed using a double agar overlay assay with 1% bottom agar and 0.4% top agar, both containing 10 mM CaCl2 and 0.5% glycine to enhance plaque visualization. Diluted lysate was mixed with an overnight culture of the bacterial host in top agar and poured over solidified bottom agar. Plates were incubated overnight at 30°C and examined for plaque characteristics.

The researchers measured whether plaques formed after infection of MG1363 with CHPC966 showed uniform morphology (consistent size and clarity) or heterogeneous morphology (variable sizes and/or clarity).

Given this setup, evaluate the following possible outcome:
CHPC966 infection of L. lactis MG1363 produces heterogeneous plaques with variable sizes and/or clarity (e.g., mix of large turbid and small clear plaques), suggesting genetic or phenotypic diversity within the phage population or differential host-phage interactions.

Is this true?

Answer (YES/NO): YES